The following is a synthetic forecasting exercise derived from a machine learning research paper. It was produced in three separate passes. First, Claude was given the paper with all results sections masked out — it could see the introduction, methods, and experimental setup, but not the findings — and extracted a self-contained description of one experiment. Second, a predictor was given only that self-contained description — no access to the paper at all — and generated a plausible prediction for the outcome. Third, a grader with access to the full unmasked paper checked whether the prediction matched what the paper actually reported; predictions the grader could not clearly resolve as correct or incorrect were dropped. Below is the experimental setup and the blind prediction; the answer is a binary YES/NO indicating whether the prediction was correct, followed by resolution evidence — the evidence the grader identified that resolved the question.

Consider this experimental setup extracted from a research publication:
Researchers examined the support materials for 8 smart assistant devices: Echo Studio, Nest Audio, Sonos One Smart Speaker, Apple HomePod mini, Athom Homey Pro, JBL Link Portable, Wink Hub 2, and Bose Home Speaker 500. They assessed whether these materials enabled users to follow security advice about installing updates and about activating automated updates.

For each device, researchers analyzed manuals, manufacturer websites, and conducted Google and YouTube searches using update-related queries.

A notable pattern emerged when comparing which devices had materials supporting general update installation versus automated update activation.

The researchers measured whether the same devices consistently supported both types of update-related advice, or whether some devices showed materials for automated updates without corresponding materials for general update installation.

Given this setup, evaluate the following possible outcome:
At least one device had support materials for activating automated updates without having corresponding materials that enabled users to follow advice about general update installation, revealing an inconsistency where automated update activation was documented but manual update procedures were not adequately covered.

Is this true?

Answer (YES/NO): YES